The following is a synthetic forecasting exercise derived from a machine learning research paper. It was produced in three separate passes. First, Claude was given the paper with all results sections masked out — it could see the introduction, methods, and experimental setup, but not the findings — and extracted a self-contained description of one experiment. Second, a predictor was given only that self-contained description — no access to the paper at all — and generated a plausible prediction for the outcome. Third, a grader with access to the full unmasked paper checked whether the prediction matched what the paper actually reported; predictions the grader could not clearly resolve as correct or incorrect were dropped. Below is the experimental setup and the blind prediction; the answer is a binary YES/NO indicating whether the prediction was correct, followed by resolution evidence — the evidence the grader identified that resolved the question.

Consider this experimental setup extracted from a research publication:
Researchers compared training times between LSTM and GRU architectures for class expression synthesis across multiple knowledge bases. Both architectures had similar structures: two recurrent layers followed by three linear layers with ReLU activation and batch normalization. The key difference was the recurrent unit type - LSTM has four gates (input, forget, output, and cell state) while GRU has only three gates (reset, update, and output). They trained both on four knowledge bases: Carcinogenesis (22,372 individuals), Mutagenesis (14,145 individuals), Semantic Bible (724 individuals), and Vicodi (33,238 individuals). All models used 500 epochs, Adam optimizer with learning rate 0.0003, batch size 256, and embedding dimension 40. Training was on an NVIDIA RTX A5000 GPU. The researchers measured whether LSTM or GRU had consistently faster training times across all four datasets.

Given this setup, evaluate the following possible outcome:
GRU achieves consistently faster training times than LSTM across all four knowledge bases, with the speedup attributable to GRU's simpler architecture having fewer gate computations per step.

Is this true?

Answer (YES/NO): YES